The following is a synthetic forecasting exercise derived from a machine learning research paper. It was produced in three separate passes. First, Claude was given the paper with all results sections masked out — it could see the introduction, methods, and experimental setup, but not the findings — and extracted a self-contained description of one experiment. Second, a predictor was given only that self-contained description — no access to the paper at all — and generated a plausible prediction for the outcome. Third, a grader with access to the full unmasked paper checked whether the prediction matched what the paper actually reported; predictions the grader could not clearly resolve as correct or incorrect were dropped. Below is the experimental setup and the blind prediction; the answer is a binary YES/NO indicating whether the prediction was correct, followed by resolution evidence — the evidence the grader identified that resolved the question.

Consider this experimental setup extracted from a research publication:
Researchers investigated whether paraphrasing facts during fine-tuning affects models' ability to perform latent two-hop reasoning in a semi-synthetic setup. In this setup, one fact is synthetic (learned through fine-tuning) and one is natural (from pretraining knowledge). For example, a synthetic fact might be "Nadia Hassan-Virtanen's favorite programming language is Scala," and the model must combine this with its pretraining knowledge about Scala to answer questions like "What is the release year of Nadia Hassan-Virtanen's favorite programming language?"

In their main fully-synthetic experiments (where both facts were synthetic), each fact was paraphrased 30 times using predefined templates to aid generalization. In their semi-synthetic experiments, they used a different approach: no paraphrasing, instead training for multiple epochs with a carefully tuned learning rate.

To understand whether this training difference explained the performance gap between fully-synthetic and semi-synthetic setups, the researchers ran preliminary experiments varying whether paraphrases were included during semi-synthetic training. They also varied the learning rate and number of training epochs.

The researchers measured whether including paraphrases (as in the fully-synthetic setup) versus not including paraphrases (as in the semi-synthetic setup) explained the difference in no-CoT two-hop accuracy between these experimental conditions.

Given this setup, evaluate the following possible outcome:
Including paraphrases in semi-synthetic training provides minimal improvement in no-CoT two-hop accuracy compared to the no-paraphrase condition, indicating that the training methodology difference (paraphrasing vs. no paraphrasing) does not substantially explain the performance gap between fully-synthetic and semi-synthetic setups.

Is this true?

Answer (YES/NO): YES